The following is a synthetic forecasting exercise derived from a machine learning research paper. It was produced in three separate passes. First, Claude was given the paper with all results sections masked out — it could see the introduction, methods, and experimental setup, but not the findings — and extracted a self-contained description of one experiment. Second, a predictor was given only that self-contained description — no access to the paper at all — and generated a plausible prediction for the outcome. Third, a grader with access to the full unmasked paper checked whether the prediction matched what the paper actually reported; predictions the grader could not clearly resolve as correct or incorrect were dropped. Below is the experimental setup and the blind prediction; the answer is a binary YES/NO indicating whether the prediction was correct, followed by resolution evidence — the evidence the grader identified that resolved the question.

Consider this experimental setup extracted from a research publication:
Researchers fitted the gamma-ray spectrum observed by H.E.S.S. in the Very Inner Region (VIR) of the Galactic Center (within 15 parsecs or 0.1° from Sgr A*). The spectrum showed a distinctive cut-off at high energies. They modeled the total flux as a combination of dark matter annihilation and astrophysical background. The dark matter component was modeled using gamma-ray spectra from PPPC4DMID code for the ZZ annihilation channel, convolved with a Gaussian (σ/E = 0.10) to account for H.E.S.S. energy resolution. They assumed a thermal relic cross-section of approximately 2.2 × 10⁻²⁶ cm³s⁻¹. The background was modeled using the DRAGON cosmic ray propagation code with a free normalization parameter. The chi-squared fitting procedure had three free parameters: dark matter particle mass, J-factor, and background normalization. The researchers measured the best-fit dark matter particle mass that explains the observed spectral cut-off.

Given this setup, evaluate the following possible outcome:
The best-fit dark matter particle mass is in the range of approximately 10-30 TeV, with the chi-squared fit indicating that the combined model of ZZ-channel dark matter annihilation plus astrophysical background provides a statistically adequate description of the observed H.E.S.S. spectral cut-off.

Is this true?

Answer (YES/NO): NO